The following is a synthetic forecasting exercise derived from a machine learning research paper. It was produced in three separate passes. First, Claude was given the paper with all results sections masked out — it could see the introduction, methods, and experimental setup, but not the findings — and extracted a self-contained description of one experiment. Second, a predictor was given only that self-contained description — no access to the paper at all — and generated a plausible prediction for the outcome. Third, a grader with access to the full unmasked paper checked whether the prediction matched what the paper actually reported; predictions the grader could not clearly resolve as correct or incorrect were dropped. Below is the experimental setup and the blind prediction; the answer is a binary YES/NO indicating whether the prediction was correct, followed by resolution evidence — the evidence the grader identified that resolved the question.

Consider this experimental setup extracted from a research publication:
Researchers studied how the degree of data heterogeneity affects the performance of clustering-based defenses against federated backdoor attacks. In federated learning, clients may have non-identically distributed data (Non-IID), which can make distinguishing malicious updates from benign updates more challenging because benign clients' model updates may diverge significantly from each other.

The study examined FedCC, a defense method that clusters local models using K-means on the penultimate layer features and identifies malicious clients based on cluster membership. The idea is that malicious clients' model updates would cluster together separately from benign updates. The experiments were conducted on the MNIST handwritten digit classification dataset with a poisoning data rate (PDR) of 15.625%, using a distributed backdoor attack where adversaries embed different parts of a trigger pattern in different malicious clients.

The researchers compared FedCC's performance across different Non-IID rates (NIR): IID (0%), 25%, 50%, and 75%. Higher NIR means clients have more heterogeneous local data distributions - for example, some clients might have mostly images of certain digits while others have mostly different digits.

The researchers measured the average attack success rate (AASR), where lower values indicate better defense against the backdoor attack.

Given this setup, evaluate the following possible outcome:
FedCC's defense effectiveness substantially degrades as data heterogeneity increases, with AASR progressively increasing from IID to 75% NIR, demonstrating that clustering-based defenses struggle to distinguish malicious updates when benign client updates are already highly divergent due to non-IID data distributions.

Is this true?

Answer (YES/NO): NO